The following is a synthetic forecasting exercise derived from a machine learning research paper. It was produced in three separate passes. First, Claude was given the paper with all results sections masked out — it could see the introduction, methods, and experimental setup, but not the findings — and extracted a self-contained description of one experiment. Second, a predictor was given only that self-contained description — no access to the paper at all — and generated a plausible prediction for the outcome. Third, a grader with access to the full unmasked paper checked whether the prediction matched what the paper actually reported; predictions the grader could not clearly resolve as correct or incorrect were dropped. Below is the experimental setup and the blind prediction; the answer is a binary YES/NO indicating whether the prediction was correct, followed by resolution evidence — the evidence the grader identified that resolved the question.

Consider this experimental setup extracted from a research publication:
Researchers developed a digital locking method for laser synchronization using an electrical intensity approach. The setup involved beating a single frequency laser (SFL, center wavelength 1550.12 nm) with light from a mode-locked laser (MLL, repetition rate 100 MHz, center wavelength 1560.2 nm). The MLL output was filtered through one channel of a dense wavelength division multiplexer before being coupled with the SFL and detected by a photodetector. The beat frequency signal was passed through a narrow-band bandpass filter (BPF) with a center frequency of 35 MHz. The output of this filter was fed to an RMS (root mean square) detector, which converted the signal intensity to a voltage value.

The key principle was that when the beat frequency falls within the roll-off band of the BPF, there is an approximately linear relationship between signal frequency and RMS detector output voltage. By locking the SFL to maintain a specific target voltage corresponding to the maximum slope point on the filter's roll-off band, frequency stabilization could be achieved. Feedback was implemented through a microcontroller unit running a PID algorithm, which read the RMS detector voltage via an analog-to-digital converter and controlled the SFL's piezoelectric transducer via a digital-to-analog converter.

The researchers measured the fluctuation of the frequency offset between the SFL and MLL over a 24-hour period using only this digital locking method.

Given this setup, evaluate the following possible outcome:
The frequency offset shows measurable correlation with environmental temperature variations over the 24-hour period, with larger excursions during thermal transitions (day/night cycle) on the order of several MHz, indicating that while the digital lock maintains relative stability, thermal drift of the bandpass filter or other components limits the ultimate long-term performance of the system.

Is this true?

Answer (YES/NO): NO